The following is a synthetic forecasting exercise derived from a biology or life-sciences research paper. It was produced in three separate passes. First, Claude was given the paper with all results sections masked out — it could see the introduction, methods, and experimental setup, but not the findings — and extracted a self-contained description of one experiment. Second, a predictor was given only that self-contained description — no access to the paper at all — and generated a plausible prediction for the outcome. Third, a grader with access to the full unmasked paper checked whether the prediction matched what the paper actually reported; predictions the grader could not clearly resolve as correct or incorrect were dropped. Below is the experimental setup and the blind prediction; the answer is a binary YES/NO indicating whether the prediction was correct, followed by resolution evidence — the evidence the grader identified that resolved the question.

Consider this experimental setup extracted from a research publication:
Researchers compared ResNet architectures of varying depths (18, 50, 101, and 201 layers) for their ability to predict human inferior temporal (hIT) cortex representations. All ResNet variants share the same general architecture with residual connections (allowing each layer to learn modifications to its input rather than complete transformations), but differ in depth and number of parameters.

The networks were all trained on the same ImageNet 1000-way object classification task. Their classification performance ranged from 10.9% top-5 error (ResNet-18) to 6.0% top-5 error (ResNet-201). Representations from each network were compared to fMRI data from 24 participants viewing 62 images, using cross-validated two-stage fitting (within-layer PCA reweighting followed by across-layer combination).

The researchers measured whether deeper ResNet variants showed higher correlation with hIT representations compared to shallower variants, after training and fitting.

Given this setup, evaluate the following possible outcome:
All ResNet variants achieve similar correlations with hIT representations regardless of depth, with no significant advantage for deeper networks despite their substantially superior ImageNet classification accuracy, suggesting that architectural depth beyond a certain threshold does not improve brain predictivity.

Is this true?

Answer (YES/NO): YES